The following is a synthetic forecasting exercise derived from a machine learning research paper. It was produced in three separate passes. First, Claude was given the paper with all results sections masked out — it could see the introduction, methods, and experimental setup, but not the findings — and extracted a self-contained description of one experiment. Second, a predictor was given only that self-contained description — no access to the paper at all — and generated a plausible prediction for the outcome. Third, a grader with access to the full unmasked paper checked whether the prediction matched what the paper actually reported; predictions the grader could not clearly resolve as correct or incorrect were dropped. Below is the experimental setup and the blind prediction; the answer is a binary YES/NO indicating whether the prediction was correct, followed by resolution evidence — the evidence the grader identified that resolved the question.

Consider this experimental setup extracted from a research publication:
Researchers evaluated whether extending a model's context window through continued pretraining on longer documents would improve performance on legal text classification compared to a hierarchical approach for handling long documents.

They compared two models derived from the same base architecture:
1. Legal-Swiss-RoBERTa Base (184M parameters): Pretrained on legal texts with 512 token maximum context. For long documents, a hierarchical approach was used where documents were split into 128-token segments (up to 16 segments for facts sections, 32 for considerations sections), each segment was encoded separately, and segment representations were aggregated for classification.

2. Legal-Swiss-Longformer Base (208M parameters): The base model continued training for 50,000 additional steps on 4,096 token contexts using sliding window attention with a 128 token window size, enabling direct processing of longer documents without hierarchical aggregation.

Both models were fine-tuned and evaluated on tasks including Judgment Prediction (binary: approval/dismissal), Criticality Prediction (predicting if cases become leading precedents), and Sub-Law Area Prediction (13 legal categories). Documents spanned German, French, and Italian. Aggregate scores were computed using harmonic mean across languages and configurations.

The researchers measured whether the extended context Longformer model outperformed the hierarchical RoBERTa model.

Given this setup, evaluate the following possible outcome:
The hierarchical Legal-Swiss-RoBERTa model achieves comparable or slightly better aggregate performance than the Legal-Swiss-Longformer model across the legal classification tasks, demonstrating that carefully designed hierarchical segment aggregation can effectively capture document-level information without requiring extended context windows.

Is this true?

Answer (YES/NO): NO